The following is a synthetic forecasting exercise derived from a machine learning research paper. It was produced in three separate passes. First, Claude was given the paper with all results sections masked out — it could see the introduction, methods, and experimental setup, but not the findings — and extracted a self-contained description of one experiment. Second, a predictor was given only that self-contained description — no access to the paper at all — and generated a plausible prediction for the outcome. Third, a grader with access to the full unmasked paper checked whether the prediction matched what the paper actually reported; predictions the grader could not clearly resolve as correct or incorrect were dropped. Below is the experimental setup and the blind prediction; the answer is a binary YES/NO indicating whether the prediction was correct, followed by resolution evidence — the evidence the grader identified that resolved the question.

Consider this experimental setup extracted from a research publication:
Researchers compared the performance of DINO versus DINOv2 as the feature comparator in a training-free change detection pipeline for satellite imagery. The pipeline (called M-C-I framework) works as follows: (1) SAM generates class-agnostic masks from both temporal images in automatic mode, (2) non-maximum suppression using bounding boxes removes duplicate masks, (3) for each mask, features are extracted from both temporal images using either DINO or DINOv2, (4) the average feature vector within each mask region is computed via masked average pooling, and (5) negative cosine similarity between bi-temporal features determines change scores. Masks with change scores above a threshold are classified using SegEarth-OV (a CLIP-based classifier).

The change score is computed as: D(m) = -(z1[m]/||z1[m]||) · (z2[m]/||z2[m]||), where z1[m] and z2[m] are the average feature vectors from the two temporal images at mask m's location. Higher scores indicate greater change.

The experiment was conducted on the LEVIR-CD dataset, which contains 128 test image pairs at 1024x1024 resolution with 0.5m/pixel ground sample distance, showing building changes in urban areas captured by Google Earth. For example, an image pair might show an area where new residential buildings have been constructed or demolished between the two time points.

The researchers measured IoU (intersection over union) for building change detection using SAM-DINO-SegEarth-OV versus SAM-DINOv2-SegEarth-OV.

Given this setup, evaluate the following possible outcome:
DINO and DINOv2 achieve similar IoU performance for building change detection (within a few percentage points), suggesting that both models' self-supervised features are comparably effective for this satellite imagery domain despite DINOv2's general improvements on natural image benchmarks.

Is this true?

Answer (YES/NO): YES